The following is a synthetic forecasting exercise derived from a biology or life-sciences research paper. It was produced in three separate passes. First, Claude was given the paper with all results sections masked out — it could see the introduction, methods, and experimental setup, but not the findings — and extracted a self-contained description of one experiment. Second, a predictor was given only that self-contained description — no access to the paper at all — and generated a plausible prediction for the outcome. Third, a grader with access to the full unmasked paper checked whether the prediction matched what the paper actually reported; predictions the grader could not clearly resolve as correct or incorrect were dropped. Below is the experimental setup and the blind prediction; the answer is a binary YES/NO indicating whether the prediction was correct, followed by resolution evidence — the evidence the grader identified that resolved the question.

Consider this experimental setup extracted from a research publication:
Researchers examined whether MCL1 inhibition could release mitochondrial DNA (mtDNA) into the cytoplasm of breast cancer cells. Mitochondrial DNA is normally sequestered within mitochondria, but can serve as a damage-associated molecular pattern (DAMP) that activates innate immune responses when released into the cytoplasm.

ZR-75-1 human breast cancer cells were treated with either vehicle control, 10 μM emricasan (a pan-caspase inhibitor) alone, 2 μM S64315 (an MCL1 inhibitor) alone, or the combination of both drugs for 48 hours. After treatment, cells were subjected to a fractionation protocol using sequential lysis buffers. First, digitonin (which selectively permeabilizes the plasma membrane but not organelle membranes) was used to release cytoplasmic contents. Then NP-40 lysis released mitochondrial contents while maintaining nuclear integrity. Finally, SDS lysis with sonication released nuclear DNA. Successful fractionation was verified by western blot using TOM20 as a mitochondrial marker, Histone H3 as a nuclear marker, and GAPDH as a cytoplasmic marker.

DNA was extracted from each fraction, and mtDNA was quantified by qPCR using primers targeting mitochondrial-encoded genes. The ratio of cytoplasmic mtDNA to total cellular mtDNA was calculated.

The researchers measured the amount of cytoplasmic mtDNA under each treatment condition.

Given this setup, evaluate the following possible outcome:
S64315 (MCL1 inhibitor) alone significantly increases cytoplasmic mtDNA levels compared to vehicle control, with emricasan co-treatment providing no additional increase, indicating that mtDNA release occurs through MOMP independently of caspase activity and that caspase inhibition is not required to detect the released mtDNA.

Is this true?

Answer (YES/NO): YES